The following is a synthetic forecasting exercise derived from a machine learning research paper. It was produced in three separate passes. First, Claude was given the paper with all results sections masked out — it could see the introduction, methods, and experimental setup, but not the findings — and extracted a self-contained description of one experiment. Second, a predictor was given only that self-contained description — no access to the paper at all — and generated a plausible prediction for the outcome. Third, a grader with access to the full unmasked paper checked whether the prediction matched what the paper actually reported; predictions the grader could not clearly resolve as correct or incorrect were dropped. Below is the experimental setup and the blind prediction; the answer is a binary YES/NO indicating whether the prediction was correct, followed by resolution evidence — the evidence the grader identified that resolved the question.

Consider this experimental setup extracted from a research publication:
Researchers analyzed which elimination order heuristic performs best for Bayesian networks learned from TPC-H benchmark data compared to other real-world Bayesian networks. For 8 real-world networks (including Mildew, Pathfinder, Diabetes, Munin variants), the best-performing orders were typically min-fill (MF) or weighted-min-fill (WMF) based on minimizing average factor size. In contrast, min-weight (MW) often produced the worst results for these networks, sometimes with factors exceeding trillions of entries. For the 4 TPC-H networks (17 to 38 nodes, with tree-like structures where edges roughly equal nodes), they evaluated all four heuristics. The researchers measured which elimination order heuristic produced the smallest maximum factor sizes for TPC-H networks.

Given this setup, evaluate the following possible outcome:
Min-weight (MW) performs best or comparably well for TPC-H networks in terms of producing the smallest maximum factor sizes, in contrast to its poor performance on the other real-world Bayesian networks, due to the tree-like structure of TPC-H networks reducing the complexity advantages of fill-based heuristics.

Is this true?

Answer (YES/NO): YES